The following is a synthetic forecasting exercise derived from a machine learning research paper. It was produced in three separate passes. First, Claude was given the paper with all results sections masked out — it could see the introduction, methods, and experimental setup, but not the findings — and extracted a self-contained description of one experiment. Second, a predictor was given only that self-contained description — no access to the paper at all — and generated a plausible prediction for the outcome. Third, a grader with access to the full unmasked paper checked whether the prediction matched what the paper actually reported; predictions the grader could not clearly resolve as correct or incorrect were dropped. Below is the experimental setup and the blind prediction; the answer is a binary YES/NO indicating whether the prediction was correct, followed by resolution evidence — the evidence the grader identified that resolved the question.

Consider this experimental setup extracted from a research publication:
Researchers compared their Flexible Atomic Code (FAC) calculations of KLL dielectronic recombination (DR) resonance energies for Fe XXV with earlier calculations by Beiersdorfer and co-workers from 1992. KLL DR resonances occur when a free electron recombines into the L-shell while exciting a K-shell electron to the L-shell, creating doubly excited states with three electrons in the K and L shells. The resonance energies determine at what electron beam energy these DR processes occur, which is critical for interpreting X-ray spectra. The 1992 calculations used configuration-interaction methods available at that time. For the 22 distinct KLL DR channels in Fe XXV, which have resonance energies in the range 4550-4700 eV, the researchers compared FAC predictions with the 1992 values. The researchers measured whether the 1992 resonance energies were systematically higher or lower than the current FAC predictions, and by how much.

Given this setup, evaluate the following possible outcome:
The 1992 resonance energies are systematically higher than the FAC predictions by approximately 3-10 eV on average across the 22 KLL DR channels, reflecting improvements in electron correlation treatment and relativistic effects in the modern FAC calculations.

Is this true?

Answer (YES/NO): NO